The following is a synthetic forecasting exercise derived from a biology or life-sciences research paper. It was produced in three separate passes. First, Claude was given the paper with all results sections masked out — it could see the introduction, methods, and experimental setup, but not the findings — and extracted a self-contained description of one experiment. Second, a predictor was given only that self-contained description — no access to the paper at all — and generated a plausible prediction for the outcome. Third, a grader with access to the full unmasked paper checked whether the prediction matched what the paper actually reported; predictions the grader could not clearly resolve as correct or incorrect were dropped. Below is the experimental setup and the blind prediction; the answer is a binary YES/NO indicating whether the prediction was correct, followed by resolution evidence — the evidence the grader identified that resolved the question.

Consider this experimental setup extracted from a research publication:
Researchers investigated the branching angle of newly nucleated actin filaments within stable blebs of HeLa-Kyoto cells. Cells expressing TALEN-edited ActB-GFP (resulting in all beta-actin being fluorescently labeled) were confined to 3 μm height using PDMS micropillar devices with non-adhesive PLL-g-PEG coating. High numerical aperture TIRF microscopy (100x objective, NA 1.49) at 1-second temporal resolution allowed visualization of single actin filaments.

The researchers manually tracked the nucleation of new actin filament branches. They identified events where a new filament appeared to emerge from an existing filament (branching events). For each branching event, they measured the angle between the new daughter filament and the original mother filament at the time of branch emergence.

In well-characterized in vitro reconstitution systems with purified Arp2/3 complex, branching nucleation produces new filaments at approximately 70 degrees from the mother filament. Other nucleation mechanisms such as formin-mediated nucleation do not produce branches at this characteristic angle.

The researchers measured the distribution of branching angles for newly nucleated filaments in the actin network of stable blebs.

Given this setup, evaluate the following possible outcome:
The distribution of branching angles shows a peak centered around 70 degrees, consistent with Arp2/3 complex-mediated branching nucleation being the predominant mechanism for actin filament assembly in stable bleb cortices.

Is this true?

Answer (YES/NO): YES